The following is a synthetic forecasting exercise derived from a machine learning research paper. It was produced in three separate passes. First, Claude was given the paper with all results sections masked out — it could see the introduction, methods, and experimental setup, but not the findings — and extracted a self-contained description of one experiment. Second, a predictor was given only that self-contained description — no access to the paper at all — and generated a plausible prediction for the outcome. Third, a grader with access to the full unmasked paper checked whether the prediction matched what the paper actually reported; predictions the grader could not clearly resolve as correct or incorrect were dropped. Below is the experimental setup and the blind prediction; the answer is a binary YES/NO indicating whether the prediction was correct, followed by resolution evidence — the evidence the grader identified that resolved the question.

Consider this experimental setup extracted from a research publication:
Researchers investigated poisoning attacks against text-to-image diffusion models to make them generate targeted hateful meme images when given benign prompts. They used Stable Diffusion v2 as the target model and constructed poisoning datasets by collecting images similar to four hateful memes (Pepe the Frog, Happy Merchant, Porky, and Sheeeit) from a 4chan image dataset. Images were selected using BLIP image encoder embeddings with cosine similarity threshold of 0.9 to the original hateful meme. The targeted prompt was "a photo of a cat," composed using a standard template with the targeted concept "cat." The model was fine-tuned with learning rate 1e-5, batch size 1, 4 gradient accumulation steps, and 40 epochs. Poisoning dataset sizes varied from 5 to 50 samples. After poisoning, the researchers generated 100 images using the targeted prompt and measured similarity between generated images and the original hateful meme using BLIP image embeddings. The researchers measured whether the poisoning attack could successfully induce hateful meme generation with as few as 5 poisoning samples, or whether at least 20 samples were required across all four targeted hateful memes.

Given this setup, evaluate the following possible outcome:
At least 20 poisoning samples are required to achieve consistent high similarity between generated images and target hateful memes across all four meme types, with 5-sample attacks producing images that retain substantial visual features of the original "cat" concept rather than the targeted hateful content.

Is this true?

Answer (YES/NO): NO